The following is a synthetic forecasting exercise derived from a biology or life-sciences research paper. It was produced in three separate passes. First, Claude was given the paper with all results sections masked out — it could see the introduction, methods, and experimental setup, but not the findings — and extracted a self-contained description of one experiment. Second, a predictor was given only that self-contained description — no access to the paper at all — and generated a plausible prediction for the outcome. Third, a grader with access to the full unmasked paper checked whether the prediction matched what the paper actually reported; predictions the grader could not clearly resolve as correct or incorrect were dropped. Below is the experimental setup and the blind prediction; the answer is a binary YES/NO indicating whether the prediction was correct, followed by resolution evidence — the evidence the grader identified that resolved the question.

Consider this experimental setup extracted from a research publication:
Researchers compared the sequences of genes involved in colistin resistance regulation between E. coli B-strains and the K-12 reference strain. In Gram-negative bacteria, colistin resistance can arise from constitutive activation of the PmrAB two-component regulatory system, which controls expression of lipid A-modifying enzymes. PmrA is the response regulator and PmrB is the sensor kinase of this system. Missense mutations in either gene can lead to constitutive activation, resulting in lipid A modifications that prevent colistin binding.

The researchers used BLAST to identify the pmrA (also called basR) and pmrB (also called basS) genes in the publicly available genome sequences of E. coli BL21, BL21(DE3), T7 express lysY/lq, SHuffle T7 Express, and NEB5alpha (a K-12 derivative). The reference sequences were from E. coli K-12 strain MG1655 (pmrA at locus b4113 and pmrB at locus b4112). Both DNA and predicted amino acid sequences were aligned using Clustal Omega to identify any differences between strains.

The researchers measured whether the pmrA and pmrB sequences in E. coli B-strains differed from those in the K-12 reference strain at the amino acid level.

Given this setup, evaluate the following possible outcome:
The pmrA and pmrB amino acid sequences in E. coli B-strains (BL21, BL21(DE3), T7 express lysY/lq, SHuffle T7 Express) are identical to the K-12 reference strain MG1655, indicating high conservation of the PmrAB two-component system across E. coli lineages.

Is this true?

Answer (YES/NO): NO